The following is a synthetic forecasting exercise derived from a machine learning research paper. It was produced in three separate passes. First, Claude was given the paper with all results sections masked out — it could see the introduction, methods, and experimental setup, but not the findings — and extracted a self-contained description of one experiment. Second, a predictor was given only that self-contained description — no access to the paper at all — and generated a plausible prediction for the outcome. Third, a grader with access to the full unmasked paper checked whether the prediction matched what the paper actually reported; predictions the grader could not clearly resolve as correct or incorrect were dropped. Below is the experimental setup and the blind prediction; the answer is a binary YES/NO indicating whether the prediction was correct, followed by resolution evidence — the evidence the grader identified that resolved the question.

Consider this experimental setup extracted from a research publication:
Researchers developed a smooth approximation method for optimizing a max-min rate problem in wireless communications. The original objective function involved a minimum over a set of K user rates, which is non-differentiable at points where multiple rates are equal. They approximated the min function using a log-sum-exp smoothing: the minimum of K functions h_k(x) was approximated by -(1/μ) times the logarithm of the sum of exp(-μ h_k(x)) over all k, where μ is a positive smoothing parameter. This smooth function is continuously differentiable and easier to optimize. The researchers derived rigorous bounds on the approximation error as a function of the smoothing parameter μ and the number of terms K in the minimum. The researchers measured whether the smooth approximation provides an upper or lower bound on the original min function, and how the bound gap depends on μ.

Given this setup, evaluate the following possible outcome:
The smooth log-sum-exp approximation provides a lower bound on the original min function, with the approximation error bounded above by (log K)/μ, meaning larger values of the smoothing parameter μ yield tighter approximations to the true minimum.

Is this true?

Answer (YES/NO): YES